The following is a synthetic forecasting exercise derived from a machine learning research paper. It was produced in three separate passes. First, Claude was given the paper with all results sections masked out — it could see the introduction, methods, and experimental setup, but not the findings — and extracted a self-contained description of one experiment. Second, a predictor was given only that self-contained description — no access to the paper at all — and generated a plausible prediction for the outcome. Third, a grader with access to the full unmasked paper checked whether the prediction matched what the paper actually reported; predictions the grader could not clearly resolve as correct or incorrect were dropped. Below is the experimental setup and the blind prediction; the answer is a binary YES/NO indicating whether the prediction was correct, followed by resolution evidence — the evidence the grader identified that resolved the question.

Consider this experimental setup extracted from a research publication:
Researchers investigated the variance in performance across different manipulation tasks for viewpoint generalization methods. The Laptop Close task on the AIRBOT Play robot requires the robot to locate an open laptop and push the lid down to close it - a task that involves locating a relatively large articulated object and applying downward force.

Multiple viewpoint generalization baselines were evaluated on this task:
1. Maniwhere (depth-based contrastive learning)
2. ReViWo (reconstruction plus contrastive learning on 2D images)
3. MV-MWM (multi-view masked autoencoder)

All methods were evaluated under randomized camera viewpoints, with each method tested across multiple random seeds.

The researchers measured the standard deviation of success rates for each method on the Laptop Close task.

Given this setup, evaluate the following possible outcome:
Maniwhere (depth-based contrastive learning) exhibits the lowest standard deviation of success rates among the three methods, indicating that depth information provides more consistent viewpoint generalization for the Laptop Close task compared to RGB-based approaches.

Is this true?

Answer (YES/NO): YES